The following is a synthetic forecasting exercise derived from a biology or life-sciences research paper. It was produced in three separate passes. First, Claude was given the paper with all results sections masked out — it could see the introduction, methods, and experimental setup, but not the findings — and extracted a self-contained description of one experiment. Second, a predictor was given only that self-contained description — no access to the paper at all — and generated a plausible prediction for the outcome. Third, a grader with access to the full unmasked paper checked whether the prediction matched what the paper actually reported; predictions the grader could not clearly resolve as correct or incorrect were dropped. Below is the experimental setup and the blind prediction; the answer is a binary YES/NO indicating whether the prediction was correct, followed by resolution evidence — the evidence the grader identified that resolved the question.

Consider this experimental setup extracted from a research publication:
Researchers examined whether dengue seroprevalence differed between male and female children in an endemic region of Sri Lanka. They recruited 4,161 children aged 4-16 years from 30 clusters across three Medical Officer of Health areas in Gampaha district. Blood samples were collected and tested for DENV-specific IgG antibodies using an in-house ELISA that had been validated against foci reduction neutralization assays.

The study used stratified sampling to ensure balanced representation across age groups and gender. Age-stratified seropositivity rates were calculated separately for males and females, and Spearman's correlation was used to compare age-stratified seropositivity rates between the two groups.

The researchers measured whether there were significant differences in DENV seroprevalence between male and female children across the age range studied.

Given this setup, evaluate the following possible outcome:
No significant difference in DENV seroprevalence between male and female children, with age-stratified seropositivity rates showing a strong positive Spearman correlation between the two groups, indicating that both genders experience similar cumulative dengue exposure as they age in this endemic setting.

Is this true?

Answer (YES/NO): YES